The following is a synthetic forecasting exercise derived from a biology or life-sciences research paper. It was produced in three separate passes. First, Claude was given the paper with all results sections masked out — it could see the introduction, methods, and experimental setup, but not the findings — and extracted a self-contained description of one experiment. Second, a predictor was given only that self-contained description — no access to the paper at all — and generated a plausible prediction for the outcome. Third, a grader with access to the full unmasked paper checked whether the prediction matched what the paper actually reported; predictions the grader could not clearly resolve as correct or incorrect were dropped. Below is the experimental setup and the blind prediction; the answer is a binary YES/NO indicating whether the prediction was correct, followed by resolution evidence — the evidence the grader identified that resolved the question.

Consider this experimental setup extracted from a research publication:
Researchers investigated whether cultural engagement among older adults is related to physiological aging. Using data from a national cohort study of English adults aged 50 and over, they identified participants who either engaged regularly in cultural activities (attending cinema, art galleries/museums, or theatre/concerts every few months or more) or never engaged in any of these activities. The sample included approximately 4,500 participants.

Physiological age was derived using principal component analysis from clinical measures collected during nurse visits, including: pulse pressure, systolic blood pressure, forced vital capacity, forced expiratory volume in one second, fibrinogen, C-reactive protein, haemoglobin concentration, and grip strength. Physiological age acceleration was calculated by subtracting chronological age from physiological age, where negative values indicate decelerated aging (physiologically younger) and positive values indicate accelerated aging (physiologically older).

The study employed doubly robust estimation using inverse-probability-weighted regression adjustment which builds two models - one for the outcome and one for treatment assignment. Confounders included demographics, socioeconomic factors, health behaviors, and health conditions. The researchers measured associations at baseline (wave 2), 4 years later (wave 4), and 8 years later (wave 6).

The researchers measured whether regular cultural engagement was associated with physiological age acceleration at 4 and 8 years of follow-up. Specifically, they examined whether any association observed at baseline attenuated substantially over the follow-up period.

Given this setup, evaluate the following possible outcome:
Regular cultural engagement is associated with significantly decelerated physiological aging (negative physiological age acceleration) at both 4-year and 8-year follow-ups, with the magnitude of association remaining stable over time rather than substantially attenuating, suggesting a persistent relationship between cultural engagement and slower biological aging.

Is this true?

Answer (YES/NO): YES